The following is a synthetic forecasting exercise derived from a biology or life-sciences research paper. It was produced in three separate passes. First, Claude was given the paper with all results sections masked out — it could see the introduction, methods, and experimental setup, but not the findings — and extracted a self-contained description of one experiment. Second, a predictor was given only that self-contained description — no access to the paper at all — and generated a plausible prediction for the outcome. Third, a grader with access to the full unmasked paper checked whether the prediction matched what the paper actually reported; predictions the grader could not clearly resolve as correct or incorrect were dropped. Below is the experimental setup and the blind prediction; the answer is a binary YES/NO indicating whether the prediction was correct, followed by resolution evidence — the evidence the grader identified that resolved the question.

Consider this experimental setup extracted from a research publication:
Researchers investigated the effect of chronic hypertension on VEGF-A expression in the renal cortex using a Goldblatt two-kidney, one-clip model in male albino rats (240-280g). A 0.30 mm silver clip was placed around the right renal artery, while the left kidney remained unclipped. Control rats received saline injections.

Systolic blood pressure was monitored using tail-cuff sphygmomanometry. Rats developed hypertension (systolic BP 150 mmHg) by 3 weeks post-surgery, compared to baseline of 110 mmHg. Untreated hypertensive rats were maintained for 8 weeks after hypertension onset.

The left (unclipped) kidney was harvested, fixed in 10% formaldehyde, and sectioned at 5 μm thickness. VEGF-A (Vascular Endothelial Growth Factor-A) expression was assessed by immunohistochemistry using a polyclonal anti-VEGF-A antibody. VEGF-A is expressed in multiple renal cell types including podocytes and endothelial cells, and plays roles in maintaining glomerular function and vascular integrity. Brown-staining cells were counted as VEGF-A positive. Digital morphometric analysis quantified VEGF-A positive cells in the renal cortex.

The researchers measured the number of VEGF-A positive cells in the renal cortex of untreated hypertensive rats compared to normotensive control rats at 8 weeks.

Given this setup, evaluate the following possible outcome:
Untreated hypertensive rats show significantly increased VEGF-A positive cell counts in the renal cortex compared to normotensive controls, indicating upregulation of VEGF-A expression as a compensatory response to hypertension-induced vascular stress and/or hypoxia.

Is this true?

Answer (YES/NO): NO